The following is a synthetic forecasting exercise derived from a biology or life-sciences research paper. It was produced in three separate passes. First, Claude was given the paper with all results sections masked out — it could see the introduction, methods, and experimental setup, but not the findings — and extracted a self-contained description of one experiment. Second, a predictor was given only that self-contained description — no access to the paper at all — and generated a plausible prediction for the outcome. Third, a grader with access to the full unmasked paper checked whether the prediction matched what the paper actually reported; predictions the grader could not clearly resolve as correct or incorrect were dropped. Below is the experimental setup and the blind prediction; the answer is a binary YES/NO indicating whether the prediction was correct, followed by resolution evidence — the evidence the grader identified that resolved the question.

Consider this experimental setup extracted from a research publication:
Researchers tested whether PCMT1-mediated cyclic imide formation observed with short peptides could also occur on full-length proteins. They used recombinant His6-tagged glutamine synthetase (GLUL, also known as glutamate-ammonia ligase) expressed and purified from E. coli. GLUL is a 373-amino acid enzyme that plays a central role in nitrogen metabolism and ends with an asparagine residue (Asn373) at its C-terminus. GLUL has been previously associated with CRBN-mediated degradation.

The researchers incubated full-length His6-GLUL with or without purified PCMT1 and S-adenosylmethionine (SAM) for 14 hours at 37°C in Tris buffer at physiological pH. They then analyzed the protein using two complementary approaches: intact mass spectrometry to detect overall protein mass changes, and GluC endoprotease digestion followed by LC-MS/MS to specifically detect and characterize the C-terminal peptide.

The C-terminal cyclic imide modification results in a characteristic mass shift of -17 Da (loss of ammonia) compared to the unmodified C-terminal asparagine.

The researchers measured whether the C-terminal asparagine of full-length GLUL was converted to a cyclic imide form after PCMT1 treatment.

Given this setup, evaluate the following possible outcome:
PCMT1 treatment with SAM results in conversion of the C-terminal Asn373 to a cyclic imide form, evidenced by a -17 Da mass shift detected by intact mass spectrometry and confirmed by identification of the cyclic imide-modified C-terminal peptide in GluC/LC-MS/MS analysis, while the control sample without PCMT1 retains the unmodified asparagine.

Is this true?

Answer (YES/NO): YES